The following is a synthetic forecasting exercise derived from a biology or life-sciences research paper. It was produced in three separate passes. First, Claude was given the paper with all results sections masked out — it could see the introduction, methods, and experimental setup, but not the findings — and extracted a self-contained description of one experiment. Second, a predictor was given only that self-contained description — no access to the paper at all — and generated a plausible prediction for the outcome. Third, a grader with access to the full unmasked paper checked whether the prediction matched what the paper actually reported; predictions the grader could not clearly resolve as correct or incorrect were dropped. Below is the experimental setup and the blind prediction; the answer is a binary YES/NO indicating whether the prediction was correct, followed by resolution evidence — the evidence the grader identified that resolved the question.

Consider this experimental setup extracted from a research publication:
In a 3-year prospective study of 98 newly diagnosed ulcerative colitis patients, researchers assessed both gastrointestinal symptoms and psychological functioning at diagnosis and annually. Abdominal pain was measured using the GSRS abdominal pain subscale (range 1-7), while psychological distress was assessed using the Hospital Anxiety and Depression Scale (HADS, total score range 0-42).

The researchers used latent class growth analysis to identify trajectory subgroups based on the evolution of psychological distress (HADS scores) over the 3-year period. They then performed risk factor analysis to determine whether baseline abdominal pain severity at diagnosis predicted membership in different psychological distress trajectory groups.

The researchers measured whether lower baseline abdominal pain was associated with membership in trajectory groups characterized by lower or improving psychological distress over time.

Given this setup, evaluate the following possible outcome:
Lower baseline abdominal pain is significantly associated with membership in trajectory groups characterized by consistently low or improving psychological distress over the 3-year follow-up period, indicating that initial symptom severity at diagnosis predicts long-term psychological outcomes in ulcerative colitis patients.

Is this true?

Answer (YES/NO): YES